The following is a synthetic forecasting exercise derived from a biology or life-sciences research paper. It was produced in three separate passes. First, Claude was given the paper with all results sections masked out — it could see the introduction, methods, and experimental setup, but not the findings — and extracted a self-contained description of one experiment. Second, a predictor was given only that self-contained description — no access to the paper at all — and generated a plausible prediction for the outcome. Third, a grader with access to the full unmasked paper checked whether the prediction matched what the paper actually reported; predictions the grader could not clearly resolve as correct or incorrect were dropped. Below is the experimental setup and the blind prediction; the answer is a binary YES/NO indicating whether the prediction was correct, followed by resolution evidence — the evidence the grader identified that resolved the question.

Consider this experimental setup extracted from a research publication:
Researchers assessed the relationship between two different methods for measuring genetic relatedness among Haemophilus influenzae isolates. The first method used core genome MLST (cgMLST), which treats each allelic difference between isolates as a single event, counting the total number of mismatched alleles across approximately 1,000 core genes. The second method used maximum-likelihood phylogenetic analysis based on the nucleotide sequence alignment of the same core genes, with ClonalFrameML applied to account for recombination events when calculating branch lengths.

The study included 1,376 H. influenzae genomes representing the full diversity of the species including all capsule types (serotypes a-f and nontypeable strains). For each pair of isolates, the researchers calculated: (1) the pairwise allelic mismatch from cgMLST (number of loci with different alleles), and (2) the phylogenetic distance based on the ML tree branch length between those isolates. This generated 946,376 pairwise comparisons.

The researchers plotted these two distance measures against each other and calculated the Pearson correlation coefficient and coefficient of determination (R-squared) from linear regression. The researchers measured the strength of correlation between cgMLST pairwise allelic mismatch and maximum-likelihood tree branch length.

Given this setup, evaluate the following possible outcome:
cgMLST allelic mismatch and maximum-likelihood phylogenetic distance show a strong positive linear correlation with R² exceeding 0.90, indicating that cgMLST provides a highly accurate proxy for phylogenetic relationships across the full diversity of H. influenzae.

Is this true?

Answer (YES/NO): YES